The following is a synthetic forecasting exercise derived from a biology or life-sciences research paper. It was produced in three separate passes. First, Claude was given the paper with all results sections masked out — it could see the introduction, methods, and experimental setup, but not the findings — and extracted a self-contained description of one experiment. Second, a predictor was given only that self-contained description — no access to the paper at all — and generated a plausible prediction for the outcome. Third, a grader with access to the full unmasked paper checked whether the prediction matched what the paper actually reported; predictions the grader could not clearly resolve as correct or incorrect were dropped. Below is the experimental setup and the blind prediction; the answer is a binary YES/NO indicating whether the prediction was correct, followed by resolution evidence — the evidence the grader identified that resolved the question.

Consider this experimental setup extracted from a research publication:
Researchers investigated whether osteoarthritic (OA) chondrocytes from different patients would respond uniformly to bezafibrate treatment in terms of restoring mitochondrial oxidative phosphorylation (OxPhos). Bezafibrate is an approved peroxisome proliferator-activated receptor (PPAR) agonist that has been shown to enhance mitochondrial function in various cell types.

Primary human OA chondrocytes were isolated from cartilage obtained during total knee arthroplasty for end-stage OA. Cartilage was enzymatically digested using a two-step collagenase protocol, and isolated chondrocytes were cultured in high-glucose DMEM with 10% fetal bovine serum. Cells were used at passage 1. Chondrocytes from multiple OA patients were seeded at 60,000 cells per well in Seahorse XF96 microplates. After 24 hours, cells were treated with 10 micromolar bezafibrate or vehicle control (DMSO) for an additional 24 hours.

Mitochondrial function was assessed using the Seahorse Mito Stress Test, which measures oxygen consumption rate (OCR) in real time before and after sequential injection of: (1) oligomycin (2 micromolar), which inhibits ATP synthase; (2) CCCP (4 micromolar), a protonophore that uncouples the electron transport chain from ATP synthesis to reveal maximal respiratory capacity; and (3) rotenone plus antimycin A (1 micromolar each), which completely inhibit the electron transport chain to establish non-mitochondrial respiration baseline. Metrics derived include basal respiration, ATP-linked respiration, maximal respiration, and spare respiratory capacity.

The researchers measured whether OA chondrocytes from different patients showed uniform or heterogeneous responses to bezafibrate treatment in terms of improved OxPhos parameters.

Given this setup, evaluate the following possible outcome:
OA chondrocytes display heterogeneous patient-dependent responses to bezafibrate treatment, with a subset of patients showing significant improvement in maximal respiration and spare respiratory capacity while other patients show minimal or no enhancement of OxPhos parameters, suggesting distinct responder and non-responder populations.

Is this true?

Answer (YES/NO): YES